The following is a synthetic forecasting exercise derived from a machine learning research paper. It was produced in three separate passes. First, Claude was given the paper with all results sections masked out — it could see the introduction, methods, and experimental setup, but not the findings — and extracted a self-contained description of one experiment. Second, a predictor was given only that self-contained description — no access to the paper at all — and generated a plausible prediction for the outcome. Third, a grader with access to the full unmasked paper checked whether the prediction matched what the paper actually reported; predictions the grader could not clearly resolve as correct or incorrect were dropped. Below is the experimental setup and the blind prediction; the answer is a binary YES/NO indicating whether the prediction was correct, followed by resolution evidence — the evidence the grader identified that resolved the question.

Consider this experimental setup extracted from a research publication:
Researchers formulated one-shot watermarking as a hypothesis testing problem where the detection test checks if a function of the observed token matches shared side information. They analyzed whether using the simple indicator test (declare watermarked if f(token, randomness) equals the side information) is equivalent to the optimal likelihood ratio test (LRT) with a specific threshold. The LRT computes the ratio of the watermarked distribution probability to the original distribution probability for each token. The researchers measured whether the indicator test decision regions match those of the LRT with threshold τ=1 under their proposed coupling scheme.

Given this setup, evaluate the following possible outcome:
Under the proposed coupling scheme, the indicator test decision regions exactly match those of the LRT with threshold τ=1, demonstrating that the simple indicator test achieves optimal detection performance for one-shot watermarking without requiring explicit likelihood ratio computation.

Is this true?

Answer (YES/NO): YES